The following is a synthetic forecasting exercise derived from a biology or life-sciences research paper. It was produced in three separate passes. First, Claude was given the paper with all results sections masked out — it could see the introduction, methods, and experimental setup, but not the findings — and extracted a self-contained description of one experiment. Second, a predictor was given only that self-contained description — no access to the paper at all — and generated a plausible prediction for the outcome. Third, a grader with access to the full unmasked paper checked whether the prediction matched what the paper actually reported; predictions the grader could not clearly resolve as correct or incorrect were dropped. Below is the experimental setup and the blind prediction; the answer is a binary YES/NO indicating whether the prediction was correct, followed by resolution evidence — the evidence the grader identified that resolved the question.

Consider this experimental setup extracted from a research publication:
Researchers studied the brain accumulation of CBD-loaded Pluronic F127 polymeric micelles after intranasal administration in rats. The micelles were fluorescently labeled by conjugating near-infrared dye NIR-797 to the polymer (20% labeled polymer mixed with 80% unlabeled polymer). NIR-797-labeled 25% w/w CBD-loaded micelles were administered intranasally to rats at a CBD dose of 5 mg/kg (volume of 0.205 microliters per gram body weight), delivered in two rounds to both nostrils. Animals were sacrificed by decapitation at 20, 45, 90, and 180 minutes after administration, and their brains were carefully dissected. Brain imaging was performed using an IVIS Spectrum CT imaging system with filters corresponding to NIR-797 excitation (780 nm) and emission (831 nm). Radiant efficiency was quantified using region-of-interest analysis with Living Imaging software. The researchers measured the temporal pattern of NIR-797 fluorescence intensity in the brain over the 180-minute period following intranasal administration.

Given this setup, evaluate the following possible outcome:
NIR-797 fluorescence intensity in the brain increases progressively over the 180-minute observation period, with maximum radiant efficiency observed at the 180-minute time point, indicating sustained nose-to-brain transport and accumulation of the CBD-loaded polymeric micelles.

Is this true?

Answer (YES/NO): NO